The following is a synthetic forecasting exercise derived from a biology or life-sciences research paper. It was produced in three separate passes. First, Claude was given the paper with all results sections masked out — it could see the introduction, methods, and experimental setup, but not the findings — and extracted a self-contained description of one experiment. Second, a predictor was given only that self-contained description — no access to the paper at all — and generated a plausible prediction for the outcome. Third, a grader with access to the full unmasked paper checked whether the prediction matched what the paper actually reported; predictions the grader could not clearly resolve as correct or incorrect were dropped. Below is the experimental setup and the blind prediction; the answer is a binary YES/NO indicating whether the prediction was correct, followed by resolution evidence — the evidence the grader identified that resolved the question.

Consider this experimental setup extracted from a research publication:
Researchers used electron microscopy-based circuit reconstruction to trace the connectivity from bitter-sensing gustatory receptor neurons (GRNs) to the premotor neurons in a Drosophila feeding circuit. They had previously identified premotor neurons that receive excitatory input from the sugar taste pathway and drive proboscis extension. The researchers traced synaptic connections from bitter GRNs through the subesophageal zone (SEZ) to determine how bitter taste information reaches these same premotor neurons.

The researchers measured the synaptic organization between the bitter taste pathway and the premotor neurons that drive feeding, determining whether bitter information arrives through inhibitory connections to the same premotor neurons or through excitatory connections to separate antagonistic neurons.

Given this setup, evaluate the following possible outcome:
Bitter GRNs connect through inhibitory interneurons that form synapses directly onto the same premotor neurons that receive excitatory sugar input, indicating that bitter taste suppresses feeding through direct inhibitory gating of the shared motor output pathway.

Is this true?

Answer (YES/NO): YES